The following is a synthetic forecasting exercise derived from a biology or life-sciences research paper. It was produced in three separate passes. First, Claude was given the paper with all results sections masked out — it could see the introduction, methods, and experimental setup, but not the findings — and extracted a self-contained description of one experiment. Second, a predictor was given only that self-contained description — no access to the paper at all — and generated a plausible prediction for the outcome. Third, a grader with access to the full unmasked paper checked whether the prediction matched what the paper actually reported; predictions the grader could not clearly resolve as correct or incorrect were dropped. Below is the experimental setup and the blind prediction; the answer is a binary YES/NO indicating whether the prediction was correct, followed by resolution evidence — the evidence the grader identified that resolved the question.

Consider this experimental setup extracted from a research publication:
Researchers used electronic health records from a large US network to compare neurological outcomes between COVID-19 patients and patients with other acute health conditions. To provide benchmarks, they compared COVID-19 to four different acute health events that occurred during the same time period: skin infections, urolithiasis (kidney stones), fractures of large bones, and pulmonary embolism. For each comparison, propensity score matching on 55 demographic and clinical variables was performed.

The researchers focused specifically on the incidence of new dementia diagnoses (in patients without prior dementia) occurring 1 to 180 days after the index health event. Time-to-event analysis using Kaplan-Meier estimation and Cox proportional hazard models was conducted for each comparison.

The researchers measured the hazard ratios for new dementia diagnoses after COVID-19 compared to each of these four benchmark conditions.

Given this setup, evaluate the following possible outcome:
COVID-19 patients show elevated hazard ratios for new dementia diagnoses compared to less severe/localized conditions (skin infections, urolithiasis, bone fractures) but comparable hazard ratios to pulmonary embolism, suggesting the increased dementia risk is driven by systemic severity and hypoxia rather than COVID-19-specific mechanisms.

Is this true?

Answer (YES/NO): NO